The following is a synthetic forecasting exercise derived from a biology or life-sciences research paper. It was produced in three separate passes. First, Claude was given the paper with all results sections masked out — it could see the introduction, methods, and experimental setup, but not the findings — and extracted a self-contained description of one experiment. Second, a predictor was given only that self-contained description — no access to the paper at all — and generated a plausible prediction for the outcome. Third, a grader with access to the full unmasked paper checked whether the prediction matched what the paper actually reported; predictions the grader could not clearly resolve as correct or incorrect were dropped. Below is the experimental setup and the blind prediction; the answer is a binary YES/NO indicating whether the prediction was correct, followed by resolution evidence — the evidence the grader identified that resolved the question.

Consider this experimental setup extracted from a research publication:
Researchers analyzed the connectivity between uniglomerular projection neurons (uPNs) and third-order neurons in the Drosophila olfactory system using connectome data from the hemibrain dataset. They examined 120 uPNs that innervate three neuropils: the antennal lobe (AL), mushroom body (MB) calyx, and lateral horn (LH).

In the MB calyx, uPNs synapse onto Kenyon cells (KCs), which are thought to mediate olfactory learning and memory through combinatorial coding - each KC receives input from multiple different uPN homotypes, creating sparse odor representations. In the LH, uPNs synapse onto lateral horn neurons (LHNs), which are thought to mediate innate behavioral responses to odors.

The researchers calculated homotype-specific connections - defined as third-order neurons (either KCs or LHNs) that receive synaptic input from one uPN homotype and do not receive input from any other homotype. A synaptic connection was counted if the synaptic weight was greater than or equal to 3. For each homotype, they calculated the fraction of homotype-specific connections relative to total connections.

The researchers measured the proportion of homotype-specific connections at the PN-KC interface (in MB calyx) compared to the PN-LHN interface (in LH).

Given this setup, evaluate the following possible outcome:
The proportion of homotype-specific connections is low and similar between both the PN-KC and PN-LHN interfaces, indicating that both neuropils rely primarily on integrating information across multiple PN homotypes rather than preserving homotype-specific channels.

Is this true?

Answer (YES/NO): NO